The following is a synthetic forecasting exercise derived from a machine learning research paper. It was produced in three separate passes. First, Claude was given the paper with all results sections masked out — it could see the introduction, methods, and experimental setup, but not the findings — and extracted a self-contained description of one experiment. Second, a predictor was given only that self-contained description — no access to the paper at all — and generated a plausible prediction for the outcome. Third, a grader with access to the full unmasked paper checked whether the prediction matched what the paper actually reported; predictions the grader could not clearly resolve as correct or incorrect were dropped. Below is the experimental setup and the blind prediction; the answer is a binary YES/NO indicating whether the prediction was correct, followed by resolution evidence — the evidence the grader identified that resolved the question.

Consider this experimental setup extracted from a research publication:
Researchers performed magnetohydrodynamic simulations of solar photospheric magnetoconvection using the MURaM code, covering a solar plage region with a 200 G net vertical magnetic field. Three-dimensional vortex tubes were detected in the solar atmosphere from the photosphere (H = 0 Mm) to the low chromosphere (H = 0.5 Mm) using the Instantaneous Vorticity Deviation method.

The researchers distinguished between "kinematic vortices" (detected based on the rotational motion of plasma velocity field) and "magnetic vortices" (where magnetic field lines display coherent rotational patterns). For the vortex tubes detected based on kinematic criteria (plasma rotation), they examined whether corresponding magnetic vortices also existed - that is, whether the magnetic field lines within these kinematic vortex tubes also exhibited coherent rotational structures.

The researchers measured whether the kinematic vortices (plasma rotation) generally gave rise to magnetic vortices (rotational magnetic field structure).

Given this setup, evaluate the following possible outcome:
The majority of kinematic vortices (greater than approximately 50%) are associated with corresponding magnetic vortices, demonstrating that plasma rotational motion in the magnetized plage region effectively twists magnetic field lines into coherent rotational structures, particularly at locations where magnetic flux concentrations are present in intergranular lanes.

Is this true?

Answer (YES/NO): NO